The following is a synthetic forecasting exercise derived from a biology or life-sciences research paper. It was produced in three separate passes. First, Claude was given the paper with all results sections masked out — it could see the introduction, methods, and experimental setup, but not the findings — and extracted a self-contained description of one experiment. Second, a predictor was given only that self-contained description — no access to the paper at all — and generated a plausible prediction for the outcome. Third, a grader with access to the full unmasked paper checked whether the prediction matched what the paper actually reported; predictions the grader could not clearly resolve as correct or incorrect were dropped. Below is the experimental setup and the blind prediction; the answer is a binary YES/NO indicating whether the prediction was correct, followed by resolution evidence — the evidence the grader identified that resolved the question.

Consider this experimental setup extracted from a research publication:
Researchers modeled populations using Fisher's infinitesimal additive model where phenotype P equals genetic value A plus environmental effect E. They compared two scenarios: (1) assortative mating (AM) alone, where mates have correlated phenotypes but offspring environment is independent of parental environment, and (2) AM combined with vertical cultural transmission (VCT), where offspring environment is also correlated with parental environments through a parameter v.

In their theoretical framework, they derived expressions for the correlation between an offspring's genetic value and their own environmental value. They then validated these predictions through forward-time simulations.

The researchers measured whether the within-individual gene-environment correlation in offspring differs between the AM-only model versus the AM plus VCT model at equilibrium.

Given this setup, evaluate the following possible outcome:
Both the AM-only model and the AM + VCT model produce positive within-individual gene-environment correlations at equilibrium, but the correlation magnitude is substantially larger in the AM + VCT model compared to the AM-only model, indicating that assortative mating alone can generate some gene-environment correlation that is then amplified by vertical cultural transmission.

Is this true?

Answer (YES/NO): NO